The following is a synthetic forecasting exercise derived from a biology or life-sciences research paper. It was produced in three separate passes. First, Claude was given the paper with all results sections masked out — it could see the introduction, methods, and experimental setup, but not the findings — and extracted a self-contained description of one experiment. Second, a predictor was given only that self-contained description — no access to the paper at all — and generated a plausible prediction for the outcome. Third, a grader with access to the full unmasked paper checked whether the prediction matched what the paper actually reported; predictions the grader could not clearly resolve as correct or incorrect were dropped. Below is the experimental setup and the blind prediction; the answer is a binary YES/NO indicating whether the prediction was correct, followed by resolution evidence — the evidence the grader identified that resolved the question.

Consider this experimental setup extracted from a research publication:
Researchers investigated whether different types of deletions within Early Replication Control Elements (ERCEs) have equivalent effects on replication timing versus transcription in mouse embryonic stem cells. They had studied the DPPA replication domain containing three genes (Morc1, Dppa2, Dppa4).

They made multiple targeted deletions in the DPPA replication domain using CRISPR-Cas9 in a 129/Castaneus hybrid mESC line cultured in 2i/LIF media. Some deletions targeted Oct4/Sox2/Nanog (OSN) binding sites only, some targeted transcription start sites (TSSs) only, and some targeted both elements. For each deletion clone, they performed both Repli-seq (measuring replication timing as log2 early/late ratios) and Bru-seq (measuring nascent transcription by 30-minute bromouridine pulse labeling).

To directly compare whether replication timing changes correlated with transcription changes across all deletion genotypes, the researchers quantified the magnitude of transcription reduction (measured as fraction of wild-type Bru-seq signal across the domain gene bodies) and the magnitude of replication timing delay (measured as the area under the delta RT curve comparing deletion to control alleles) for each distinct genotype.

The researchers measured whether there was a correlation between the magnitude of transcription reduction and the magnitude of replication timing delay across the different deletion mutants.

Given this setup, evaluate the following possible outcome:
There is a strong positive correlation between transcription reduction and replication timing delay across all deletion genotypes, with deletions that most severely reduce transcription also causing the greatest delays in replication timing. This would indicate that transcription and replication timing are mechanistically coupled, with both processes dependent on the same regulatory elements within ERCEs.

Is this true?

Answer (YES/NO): NO